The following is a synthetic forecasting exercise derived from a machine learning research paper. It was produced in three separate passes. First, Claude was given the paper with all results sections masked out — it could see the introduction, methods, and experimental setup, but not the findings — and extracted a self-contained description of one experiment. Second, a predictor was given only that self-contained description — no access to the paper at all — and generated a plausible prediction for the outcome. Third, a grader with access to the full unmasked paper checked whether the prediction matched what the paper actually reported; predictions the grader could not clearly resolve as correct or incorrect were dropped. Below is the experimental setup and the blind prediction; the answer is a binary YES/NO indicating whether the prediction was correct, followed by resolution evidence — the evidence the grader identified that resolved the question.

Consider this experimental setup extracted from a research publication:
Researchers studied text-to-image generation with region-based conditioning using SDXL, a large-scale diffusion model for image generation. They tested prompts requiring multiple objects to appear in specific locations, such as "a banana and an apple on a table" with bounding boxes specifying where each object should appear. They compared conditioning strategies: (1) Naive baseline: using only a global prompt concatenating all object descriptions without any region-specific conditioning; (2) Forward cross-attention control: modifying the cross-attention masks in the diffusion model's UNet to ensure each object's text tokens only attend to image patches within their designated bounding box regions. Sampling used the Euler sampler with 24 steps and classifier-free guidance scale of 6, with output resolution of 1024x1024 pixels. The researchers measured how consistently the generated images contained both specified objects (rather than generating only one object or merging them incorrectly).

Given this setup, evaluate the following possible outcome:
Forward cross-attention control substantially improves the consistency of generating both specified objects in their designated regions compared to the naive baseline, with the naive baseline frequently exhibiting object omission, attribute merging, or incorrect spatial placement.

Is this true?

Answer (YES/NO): NO